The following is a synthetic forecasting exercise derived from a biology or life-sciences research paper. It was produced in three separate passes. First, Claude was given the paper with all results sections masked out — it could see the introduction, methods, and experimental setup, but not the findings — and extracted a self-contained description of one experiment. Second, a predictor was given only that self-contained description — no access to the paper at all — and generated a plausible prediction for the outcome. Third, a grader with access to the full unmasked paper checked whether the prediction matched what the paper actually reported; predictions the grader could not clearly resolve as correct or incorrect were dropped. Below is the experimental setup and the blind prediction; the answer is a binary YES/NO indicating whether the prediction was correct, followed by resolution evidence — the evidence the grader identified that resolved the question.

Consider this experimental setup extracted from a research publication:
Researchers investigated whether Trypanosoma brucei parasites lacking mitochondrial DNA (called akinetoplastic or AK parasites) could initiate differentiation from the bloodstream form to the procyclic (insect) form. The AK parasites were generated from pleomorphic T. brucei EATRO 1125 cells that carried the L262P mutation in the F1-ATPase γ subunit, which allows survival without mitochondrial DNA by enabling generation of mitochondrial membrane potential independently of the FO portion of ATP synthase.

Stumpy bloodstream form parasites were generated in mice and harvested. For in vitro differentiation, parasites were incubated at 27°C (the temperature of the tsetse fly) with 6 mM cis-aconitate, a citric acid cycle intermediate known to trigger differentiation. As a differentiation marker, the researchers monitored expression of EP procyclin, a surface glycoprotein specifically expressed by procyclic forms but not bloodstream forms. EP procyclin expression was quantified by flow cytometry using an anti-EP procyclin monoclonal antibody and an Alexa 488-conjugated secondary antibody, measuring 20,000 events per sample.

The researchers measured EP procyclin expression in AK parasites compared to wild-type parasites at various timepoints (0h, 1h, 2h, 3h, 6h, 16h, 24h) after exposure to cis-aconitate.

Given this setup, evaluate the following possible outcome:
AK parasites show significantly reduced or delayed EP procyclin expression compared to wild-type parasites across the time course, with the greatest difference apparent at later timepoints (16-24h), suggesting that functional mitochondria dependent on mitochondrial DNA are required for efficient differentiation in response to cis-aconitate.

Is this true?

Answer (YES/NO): NO